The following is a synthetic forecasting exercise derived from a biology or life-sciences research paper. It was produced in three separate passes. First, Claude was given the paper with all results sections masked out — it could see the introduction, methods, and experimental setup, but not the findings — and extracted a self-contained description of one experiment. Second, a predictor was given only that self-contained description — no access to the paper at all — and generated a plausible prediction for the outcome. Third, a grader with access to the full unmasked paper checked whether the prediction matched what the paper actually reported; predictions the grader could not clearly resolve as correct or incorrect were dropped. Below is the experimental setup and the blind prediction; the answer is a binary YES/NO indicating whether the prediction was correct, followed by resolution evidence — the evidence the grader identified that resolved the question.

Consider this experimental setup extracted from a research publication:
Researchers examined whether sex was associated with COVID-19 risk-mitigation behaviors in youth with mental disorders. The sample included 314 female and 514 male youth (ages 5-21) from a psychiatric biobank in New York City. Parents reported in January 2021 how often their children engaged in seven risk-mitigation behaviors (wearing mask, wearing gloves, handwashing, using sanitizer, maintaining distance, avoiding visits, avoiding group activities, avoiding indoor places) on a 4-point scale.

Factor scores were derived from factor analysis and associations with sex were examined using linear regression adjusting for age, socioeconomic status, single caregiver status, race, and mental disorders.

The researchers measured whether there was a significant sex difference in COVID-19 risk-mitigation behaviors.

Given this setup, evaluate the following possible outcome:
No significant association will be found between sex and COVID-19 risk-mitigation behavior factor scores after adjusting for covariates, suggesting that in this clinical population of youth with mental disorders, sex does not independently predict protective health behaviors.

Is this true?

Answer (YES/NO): YES